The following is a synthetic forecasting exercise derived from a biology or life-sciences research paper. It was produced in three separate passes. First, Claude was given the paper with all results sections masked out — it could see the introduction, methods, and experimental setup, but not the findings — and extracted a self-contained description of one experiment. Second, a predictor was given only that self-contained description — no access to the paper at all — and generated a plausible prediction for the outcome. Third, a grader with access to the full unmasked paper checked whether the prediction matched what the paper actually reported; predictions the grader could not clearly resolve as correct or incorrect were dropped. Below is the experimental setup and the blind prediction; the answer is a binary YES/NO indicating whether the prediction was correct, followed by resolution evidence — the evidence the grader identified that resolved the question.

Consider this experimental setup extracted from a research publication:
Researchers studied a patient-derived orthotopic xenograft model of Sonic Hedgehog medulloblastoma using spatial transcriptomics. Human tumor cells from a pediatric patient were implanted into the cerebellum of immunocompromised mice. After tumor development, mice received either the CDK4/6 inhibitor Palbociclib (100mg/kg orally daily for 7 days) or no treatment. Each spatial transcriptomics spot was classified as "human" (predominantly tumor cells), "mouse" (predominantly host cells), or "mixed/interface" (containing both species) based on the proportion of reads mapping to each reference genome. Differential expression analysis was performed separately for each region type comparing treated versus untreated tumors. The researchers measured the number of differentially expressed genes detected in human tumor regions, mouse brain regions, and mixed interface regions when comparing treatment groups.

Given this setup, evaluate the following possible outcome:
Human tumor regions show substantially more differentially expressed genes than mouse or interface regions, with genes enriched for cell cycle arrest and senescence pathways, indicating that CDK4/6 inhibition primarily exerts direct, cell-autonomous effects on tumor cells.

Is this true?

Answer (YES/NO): NO